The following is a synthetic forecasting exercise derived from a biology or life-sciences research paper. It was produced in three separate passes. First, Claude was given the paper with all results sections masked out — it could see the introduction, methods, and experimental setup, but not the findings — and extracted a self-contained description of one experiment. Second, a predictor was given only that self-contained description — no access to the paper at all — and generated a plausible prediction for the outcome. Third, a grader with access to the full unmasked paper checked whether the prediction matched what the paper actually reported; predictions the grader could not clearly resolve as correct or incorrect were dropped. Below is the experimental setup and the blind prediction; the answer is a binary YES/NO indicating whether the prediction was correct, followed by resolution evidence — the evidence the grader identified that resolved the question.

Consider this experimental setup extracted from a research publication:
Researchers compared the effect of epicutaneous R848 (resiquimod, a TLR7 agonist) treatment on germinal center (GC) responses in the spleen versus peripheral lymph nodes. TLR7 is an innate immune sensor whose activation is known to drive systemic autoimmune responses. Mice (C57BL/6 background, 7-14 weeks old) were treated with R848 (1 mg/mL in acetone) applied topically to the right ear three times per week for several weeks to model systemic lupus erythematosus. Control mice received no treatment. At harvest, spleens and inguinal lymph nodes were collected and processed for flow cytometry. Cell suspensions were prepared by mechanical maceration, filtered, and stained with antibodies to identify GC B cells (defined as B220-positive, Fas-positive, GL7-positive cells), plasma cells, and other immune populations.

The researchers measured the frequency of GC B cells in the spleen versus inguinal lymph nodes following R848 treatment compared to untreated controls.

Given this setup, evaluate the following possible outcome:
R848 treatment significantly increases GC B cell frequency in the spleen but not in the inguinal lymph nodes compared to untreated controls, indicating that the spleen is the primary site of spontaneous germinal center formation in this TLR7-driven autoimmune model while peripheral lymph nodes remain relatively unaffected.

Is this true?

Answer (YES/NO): NO